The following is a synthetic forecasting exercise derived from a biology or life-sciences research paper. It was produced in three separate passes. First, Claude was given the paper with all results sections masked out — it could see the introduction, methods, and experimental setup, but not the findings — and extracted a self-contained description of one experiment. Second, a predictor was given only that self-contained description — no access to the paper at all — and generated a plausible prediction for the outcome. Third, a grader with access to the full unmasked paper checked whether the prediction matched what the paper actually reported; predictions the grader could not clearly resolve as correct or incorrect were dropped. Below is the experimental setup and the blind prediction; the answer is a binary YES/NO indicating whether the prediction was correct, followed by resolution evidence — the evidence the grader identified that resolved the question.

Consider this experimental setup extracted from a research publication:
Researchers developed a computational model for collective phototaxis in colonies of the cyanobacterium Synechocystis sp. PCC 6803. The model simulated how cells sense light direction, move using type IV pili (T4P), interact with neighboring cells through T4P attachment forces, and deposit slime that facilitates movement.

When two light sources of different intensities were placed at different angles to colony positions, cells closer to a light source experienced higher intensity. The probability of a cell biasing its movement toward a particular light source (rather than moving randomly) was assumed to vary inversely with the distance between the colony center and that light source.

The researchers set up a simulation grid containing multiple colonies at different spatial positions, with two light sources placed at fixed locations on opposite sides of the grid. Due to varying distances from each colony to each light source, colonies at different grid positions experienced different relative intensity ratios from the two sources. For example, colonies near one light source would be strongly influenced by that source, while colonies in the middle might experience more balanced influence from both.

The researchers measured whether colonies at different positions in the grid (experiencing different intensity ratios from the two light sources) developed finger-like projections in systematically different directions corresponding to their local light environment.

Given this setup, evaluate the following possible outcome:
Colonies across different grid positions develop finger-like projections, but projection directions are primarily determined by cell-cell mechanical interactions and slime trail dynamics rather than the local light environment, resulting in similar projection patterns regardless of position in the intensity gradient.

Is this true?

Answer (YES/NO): NO